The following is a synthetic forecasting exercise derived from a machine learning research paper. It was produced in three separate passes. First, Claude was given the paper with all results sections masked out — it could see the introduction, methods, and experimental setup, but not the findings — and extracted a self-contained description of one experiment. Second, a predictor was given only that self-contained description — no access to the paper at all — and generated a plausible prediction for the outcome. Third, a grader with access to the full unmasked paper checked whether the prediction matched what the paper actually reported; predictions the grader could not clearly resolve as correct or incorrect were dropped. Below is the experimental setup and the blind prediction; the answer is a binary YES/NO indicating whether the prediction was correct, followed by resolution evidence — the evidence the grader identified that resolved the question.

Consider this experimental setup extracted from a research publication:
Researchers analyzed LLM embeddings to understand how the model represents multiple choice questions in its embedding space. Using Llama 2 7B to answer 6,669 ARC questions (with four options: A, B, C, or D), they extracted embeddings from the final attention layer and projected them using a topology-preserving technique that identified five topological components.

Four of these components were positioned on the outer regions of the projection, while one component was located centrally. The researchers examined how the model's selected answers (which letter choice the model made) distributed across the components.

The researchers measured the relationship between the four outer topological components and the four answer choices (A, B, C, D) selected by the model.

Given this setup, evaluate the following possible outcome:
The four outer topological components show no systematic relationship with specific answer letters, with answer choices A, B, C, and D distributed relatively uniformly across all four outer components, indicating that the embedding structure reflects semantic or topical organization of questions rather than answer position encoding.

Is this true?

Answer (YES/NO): NO